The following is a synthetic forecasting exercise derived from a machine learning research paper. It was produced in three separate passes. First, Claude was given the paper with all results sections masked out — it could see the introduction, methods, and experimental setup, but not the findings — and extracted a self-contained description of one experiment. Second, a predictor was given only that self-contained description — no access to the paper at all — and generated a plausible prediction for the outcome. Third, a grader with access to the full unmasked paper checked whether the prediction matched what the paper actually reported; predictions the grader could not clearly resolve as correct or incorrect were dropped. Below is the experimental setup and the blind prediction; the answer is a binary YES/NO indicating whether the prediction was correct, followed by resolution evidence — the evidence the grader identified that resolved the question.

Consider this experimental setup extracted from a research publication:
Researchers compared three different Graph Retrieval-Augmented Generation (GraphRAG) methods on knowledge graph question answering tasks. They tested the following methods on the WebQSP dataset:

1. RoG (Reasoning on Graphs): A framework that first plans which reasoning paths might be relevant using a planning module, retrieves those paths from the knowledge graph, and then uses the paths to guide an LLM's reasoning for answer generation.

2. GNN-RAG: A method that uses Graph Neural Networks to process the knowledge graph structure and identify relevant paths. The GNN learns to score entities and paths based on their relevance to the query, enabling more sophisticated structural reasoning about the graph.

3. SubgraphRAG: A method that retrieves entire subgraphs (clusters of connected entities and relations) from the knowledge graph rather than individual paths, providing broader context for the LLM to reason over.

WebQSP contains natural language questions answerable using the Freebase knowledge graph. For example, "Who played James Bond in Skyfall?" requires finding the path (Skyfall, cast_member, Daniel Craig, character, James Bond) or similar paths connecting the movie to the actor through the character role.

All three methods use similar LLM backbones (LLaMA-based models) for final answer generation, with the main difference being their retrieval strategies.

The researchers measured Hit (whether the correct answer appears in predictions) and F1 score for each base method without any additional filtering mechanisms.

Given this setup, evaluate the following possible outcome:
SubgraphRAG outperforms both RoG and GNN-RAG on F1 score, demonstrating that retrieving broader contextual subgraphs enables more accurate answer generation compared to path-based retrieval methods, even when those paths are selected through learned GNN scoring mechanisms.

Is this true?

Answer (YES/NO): NO